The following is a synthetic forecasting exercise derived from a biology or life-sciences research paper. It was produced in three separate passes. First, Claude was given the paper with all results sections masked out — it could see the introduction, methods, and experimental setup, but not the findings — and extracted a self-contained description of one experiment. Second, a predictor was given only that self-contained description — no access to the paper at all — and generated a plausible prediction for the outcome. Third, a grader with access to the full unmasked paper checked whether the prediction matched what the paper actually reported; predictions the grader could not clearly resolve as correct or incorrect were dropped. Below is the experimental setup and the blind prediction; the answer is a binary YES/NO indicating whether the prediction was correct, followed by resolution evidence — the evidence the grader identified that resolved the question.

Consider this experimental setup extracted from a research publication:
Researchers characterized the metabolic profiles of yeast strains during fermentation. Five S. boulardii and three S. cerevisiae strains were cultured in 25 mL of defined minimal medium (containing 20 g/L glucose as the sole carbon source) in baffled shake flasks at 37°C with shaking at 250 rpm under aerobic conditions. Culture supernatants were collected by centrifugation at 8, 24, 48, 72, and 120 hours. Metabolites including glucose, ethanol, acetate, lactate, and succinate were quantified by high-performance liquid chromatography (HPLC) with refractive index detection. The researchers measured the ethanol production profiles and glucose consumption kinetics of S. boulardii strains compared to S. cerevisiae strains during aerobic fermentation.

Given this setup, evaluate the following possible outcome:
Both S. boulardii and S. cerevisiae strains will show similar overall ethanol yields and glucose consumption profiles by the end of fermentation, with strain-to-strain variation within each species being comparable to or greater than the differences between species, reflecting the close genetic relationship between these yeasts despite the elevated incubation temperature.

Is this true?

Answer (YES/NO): NO